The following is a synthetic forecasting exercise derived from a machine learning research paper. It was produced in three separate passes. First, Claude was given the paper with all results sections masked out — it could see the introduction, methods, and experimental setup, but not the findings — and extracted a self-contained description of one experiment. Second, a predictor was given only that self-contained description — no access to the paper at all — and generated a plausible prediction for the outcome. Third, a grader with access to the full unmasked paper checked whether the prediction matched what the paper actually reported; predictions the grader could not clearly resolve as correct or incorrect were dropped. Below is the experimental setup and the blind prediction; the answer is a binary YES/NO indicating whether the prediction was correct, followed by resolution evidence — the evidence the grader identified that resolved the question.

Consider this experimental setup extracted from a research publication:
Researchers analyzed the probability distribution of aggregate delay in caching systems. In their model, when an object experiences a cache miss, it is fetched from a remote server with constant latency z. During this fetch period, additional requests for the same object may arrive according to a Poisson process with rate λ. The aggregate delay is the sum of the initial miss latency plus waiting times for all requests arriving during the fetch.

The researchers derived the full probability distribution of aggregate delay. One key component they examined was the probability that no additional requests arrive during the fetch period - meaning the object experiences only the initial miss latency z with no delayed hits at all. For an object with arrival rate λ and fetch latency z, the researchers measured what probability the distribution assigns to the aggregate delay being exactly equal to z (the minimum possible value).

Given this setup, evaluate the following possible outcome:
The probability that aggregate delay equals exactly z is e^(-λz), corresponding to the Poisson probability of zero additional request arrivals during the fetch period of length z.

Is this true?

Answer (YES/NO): YES